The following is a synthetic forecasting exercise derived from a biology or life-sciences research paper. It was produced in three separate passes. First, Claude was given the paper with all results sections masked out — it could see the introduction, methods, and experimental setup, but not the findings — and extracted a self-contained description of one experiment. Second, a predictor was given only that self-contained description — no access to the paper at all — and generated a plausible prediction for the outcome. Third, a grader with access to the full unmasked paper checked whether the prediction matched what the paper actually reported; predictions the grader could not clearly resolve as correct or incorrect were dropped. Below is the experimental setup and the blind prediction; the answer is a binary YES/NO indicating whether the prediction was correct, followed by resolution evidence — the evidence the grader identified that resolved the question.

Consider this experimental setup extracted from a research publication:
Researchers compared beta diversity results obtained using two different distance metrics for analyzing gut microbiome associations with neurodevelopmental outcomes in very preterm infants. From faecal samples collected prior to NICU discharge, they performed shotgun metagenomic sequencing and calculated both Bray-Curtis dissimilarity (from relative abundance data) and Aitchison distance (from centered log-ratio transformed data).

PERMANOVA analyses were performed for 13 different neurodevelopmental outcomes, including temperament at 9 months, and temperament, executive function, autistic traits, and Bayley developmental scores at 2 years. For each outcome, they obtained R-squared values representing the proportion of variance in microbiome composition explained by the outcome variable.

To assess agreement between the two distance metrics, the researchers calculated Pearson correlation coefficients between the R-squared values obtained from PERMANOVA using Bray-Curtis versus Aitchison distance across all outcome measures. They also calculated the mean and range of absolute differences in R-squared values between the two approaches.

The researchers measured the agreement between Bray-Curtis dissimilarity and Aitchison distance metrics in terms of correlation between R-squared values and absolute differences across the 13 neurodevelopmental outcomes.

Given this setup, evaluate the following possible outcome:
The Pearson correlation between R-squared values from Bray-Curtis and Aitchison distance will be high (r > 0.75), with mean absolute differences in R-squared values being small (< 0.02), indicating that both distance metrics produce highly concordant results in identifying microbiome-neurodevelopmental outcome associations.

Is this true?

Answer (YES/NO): YES